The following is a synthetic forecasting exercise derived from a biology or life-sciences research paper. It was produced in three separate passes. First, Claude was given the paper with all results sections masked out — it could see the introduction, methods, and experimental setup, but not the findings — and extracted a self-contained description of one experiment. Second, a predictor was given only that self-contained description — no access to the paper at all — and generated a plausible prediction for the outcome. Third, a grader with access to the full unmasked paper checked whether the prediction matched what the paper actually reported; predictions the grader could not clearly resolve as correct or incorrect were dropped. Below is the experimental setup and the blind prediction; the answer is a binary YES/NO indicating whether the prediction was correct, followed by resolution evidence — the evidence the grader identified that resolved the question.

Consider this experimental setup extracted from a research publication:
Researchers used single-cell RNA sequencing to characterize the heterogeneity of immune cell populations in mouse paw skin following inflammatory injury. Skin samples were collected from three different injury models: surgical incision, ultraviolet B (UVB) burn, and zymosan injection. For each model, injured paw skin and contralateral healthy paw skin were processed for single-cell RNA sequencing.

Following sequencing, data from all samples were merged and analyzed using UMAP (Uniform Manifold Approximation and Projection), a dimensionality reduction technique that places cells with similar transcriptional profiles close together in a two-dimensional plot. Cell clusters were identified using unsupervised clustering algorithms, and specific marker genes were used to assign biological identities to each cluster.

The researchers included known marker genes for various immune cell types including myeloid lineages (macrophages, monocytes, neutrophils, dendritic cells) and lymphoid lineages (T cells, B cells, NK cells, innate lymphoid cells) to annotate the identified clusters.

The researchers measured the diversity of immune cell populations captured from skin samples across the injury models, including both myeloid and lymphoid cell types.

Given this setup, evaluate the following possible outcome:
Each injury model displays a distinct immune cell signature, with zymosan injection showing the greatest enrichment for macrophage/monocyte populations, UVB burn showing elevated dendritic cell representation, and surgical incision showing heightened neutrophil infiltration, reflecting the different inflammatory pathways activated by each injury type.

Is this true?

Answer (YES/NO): NO